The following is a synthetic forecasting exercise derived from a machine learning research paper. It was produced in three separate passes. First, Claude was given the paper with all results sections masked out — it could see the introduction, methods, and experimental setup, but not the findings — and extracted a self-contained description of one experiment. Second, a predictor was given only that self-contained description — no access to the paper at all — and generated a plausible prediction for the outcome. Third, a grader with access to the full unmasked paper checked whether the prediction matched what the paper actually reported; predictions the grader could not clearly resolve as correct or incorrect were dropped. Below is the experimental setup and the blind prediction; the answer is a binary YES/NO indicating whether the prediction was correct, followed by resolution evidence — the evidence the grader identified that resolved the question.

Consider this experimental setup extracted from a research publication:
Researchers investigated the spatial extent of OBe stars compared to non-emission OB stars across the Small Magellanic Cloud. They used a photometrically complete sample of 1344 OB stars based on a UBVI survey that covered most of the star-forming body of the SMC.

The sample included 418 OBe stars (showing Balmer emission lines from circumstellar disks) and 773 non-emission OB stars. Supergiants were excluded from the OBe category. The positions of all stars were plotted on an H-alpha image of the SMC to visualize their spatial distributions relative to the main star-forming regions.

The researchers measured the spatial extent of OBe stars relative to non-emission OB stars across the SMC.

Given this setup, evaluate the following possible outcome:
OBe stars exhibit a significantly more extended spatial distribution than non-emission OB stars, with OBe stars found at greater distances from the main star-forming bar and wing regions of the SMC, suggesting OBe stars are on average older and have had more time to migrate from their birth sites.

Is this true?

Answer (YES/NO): NO